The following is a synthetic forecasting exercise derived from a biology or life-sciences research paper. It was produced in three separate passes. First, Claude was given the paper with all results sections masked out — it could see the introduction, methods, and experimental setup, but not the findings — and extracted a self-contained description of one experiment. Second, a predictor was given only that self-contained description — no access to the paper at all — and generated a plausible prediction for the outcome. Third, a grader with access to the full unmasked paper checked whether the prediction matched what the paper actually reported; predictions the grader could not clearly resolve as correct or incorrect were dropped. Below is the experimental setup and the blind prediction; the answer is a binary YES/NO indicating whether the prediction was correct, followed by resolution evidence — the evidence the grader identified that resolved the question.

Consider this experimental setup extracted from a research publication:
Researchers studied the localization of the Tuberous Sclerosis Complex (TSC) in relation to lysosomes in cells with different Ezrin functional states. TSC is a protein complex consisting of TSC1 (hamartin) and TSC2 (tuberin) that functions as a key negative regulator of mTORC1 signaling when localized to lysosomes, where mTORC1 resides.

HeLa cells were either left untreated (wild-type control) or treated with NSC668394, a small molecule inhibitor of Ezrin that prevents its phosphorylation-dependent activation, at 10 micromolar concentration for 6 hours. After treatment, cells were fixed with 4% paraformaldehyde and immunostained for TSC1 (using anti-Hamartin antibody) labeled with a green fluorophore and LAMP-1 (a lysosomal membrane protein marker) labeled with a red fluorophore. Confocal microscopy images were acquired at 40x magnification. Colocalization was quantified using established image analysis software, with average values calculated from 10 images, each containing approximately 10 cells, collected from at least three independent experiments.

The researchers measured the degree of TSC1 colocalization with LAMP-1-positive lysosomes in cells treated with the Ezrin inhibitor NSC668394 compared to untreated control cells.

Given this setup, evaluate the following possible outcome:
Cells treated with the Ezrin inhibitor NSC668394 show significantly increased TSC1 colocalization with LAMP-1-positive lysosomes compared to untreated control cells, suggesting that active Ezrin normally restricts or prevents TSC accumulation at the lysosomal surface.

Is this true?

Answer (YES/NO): YES